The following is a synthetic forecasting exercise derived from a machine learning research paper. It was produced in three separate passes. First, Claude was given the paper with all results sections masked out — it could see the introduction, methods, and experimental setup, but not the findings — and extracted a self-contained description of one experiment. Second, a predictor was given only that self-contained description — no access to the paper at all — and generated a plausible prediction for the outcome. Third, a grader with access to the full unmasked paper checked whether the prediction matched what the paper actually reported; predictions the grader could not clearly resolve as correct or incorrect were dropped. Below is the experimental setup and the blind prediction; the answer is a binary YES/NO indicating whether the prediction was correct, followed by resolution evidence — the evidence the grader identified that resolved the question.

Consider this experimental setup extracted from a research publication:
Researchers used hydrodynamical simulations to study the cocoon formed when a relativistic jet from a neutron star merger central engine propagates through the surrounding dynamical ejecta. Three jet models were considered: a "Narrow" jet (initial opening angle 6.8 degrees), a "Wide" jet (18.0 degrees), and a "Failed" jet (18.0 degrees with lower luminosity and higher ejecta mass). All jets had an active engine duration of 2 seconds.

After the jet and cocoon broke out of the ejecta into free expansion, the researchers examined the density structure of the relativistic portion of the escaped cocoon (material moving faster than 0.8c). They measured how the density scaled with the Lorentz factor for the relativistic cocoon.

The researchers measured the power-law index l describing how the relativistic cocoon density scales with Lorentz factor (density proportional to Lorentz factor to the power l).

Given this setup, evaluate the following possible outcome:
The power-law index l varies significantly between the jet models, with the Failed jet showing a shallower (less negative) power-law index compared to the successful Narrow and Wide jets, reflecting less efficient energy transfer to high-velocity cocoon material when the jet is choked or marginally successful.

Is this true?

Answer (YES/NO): NO